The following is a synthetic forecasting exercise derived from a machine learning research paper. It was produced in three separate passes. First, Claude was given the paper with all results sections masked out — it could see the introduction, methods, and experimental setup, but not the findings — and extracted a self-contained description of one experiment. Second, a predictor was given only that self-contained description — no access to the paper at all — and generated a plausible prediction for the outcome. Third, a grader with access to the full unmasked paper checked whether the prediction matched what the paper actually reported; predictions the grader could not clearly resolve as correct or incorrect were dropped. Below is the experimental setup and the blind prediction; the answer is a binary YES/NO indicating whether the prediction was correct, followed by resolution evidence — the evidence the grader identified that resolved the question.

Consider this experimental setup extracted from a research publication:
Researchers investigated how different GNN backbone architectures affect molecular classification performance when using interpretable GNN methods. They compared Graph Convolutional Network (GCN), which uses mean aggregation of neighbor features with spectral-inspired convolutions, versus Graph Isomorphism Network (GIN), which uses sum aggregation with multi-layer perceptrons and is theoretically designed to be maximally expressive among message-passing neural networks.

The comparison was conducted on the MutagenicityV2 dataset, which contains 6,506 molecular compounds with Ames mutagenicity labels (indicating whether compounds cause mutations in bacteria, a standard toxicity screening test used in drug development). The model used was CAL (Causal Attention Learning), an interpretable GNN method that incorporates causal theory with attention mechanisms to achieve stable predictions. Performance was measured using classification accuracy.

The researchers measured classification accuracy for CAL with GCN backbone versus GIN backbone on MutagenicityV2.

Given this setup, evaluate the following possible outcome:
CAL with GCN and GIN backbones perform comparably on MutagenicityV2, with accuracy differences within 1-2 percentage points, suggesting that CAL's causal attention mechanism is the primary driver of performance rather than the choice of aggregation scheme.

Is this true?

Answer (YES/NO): YES